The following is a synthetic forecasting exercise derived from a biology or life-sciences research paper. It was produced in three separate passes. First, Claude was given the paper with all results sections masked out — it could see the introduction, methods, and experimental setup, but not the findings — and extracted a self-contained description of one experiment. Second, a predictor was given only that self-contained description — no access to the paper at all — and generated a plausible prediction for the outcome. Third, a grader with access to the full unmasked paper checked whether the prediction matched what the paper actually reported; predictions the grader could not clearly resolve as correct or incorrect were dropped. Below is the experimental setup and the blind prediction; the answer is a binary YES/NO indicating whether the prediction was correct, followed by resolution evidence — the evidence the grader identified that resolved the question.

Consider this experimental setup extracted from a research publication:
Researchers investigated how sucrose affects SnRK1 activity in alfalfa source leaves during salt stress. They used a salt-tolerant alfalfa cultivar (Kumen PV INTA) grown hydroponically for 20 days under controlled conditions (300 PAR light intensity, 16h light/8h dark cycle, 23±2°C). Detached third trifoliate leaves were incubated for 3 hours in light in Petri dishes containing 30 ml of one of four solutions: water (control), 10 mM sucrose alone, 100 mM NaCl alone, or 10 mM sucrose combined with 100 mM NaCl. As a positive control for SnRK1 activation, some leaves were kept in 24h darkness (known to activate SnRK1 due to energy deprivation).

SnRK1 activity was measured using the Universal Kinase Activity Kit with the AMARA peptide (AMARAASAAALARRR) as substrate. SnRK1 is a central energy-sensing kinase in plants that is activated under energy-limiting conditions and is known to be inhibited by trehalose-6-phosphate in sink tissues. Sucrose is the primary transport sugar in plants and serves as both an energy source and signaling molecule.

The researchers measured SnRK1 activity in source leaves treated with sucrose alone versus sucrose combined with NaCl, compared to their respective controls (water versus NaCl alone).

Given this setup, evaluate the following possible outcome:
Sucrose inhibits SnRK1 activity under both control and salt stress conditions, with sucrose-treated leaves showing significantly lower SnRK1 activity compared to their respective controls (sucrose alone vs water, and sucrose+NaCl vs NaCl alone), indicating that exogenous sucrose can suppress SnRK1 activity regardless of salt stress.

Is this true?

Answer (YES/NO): YES